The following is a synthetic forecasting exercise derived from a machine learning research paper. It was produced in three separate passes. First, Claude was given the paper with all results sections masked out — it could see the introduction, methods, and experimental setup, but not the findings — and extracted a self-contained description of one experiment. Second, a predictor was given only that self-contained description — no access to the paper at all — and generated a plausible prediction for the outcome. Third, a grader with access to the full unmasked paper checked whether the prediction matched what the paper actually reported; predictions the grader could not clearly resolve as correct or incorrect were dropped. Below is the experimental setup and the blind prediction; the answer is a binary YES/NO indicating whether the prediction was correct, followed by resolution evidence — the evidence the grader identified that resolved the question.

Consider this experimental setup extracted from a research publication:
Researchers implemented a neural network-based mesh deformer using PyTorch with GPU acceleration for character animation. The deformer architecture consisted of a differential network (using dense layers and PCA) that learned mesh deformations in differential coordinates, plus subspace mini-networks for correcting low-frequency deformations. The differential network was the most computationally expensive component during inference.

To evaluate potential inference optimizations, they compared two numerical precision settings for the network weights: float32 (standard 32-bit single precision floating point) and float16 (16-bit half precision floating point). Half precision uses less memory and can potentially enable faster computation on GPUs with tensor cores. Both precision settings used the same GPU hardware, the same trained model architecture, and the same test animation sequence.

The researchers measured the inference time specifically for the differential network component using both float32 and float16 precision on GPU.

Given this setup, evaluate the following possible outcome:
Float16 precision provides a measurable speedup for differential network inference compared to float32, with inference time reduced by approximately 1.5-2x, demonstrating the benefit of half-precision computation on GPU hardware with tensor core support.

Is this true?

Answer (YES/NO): NO